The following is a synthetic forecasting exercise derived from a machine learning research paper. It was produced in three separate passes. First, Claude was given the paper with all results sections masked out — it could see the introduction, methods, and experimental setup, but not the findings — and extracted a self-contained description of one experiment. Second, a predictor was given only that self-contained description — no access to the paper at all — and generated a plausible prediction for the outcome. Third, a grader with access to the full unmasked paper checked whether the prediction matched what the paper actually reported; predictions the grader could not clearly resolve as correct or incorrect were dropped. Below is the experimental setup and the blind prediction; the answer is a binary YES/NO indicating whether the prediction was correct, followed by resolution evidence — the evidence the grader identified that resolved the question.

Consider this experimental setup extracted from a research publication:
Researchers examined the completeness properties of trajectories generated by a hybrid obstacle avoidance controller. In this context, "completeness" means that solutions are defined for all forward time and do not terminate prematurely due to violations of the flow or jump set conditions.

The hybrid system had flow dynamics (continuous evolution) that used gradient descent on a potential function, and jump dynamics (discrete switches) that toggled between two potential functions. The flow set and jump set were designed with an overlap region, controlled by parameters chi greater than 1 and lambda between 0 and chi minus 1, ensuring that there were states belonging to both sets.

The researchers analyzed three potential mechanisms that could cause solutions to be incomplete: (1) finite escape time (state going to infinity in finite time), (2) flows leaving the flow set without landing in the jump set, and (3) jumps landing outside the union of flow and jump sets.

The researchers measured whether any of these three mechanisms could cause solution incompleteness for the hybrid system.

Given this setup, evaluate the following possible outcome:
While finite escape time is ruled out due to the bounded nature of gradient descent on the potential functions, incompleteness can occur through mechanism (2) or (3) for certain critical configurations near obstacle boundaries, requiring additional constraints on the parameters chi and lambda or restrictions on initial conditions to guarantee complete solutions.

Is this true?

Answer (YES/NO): NO